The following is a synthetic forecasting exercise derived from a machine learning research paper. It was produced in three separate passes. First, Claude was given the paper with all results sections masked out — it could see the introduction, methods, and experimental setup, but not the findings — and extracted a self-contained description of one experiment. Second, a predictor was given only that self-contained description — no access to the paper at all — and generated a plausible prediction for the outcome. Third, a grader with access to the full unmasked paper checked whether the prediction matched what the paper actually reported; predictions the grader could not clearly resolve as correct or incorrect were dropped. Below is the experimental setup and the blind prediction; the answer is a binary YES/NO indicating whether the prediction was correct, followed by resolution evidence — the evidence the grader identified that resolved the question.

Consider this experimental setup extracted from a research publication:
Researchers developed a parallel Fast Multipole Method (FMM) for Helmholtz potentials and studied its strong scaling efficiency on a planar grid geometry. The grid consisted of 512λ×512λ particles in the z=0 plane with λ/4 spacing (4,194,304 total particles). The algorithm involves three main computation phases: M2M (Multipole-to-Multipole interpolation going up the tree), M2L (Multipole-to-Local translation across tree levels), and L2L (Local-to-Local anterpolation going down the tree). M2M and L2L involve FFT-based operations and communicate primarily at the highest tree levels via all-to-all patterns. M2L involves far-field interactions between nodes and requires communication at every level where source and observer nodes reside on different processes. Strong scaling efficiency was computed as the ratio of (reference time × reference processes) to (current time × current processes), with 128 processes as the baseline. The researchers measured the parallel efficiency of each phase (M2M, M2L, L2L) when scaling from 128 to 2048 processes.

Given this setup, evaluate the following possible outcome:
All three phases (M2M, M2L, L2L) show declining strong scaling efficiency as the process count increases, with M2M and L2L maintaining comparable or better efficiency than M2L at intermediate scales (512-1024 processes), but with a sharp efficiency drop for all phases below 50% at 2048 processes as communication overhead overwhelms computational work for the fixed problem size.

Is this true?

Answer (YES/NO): NO